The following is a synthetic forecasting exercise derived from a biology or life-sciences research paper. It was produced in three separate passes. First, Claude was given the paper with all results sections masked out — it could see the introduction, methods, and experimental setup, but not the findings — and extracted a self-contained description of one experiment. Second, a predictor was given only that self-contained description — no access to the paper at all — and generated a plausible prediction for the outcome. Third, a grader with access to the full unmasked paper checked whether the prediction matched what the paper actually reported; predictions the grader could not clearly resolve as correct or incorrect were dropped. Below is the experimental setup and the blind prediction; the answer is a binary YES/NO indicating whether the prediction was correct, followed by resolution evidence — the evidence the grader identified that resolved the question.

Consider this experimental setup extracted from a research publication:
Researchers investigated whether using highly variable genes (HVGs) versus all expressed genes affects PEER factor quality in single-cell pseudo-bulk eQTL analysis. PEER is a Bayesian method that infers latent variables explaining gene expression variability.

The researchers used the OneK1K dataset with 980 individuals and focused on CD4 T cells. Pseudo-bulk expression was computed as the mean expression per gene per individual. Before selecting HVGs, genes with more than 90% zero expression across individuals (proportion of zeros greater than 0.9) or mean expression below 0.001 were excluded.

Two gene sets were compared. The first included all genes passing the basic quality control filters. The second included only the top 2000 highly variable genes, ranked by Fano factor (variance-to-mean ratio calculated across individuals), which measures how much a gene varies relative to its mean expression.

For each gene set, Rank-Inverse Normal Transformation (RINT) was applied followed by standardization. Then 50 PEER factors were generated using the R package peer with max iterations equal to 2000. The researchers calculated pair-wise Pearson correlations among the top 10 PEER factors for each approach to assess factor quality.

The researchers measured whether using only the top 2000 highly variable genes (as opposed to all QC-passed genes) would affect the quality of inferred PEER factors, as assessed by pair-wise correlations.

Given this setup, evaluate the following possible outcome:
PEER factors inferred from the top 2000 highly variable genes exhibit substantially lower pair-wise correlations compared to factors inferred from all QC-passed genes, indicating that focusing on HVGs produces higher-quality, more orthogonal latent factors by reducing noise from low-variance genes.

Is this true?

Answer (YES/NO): NO